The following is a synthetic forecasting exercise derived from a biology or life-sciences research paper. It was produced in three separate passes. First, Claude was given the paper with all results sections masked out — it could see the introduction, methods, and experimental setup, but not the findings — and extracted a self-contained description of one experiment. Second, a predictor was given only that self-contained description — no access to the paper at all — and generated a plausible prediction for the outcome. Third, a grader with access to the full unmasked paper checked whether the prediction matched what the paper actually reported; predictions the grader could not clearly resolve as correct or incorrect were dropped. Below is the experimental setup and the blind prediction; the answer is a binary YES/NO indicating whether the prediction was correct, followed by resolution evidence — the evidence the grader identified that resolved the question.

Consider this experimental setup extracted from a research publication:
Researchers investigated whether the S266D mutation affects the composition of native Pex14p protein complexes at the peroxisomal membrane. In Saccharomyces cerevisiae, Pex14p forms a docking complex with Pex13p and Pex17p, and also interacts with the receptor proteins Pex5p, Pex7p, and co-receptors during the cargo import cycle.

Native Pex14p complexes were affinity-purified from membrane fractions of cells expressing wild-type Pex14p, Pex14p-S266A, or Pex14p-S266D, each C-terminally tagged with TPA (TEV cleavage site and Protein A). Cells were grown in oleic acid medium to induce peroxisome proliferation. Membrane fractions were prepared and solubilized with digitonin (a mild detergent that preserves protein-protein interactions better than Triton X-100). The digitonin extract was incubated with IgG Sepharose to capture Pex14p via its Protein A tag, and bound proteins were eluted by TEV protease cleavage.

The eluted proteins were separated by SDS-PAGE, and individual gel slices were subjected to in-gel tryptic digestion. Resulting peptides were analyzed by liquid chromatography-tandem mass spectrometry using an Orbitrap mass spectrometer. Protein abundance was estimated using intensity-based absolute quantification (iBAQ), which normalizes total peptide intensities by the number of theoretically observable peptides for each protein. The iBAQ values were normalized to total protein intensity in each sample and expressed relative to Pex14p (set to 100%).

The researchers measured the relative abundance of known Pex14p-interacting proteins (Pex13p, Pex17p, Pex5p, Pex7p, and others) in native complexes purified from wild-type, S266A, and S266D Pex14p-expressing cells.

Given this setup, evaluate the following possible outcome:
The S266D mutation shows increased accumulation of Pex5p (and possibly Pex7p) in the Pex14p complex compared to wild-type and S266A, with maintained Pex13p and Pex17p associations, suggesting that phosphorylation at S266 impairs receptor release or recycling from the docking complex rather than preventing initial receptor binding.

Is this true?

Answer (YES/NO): NO